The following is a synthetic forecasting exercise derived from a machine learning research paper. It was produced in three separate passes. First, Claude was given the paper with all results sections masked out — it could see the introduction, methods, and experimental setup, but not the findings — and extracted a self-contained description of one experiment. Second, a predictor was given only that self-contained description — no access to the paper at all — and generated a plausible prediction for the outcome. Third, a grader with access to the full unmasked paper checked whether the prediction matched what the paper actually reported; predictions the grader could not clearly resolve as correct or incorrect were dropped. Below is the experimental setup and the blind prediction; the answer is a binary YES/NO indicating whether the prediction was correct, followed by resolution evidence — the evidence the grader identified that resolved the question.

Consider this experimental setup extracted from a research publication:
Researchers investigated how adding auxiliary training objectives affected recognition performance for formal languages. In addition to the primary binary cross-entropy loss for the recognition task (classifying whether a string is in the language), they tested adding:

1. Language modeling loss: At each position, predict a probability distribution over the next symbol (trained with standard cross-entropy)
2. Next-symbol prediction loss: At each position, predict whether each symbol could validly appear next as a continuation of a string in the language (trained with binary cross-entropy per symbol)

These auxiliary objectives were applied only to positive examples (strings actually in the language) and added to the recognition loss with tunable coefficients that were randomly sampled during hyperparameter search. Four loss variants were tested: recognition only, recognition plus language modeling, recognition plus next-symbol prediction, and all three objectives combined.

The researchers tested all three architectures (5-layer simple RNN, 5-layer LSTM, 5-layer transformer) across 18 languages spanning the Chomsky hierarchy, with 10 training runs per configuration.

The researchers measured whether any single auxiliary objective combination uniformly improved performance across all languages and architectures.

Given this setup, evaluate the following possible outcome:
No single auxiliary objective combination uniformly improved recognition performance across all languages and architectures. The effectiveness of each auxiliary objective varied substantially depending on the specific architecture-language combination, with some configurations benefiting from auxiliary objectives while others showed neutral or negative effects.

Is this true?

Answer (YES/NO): YES